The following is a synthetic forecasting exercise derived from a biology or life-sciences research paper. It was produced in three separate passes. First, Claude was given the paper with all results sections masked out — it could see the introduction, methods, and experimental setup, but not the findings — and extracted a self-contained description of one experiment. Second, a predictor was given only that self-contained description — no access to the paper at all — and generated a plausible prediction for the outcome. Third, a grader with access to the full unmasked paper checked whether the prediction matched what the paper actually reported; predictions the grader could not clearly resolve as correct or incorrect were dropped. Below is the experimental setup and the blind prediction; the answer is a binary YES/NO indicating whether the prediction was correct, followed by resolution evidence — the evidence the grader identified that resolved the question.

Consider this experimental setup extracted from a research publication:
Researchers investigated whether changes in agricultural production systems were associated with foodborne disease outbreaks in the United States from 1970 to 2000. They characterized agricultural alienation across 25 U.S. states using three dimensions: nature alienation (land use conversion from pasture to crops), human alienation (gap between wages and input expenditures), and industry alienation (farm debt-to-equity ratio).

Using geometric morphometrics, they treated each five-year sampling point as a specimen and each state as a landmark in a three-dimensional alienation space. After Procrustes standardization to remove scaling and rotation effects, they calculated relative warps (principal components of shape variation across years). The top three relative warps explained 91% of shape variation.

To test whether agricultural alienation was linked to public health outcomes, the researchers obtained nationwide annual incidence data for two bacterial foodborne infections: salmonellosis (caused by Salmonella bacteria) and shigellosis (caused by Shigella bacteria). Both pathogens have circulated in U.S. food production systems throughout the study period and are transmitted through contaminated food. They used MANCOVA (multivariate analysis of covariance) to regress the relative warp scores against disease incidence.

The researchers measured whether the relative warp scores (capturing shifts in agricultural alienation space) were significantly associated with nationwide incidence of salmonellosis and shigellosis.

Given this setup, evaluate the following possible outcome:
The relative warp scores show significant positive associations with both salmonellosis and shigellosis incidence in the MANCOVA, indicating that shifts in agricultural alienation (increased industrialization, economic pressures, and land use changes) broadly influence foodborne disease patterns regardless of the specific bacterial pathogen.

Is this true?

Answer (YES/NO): NO